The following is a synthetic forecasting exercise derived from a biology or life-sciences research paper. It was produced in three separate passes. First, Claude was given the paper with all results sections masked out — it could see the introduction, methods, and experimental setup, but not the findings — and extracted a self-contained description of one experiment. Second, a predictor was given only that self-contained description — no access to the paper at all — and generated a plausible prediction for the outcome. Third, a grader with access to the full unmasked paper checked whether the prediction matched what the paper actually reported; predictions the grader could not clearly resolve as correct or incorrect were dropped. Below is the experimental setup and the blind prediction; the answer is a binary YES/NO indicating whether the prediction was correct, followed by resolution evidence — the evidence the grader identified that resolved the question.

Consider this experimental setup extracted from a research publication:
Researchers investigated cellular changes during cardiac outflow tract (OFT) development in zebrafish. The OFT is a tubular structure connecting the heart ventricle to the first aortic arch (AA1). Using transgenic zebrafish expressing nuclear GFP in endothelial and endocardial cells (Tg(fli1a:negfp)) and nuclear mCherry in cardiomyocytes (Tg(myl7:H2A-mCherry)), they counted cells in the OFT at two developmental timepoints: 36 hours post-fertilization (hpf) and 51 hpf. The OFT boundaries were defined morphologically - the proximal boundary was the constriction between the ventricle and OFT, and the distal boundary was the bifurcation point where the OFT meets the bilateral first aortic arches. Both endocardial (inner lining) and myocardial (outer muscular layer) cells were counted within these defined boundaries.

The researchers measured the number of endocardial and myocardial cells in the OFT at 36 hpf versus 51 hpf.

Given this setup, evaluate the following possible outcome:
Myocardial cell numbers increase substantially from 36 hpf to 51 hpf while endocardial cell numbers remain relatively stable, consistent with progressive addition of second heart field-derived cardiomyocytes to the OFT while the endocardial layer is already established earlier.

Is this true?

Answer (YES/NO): NO